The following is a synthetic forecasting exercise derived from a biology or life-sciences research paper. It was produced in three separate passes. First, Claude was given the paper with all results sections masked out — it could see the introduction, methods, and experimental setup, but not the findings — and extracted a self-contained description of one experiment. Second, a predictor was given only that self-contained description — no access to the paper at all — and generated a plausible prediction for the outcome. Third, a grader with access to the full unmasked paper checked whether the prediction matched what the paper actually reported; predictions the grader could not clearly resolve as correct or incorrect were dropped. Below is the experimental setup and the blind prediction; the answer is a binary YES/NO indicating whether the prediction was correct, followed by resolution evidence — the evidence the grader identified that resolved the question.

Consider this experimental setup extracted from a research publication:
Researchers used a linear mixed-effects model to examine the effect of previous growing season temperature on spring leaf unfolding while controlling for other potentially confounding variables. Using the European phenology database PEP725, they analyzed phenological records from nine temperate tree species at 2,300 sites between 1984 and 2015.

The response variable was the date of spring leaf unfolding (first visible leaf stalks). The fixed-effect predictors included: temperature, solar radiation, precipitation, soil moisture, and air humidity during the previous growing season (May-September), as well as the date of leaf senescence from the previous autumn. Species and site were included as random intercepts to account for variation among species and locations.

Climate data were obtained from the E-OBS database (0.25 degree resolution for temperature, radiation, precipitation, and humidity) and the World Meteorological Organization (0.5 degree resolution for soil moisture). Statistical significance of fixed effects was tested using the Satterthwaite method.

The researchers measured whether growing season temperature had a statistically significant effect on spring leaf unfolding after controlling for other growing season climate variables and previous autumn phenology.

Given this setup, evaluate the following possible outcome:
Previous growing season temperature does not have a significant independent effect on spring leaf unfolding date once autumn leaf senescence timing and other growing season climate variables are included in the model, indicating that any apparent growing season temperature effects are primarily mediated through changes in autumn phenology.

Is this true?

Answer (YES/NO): NO